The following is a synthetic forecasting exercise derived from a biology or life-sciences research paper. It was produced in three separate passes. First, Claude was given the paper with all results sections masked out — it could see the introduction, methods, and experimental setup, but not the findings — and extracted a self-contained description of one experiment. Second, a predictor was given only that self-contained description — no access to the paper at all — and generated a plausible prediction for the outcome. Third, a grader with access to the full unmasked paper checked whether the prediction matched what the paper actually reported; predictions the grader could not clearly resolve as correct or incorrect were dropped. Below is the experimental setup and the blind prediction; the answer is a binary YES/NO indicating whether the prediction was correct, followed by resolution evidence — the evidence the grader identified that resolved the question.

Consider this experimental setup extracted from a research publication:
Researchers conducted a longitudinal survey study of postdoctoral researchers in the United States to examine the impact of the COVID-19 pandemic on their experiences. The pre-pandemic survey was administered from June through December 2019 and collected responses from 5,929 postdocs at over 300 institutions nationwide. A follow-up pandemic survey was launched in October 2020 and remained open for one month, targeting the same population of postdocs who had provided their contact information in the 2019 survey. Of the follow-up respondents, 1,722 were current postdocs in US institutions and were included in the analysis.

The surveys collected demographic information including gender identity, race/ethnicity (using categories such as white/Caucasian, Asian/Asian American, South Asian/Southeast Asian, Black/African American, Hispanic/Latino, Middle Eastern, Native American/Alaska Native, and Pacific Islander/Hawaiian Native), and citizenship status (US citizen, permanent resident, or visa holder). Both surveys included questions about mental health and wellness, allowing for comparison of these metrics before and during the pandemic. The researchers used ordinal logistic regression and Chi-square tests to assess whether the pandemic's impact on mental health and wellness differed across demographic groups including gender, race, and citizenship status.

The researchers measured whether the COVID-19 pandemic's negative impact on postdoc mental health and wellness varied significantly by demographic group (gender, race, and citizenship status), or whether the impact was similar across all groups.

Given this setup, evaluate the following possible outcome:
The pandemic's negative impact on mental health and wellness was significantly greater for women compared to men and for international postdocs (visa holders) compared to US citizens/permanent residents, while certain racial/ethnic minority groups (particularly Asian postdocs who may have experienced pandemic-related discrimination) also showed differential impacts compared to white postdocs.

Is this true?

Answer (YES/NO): NO